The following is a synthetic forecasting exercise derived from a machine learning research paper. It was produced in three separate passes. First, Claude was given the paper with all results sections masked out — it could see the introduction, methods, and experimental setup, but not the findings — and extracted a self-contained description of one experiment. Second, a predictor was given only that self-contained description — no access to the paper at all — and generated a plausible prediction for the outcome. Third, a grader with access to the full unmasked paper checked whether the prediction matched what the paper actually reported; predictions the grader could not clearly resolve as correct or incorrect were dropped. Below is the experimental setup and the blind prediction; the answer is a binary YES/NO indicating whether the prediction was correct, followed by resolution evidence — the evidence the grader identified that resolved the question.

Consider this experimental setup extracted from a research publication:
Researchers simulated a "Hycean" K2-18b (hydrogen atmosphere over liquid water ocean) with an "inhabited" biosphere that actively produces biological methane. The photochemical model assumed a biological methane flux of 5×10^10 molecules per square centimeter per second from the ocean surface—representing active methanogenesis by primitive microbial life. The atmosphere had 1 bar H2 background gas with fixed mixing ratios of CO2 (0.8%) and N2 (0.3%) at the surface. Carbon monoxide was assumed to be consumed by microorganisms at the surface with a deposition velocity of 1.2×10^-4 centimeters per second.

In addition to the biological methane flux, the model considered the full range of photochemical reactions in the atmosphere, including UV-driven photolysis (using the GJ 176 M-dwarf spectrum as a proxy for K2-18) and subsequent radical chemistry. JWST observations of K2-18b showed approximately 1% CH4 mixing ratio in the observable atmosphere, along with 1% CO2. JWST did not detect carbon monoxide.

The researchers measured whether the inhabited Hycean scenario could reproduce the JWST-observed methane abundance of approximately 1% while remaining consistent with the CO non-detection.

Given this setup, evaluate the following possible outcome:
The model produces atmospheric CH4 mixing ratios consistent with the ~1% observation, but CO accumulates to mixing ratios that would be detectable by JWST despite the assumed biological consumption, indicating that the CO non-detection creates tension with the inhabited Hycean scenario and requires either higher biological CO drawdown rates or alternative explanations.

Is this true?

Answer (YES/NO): NO